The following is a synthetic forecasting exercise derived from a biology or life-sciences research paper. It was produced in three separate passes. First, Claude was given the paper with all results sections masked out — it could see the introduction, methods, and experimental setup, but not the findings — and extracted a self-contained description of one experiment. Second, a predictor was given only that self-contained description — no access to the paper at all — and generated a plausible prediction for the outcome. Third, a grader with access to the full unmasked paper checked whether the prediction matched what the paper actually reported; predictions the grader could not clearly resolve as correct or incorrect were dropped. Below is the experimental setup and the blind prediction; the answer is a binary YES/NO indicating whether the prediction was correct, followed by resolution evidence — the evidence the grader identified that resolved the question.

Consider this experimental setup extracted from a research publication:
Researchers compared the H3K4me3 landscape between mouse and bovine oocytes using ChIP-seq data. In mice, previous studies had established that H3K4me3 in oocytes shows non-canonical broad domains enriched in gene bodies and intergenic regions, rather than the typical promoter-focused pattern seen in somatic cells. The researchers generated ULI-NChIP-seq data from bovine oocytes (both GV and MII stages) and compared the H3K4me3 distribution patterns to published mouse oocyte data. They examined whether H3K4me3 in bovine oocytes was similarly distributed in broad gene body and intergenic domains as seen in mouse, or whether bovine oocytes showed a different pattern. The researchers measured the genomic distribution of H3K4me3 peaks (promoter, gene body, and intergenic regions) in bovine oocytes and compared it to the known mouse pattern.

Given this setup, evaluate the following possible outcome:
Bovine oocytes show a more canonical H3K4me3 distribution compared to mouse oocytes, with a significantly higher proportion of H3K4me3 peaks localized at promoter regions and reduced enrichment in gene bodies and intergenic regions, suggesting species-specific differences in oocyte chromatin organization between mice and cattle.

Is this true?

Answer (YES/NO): NO